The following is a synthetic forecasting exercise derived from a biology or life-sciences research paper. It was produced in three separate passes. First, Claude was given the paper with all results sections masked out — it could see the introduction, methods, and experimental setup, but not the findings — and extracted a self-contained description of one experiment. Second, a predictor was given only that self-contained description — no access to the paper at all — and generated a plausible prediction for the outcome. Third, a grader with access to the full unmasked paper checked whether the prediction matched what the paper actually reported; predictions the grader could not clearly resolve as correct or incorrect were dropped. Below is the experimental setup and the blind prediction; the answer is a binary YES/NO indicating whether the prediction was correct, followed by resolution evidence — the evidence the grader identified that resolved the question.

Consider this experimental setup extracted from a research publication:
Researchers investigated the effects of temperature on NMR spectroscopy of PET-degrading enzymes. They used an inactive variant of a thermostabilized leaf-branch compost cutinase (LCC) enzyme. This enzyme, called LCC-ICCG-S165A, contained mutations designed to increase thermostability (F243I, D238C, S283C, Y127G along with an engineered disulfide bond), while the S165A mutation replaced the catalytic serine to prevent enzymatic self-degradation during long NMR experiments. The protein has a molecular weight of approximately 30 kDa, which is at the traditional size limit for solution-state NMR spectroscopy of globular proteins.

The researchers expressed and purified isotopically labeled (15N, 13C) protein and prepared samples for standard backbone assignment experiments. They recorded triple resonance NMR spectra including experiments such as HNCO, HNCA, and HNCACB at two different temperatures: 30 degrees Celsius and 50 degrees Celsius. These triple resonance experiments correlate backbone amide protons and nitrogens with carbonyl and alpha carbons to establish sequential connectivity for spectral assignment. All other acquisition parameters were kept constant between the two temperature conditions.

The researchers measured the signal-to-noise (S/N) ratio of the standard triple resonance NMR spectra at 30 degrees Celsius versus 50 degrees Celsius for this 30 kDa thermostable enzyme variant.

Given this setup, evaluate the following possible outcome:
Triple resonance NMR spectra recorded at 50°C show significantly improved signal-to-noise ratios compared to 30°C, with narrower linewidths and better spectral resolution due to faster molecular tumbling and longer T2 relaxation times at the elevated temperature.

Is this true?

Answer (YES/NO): YES